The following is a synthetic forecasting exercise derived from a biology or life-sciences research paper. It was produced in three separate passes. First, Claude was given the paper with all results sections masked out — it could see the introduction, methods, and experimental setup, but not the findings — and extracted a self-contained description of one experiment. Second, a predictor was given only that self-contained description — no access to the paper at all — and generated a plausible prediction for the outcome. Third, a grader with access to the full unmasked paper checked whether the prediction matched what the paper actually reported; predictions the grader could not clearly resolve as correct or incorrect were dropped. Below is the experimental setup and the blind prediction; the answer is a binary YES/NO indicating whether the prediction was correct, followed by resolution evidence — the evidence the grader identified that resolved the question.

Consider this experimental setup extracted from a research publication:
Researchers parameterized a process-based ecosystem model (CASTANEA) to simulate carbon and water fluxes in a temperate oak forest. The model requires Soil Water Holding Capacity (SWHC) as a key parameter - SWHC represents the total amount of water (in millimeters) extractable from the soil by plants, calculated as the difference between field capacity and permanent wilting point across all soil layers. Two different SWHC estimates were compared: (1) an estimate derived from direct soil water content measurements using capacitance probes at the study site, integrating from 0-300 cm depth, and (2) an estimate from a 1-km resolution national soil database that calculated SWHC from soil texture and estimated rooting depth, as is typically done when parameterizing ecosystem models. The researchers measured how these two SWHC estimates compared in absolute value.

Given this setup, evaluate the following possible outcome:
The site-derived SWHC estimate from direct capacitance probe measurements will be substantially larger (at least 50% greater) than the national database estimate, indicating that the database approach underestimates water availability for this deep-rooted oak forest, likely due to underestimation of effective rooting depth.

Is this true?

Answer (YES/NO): YES